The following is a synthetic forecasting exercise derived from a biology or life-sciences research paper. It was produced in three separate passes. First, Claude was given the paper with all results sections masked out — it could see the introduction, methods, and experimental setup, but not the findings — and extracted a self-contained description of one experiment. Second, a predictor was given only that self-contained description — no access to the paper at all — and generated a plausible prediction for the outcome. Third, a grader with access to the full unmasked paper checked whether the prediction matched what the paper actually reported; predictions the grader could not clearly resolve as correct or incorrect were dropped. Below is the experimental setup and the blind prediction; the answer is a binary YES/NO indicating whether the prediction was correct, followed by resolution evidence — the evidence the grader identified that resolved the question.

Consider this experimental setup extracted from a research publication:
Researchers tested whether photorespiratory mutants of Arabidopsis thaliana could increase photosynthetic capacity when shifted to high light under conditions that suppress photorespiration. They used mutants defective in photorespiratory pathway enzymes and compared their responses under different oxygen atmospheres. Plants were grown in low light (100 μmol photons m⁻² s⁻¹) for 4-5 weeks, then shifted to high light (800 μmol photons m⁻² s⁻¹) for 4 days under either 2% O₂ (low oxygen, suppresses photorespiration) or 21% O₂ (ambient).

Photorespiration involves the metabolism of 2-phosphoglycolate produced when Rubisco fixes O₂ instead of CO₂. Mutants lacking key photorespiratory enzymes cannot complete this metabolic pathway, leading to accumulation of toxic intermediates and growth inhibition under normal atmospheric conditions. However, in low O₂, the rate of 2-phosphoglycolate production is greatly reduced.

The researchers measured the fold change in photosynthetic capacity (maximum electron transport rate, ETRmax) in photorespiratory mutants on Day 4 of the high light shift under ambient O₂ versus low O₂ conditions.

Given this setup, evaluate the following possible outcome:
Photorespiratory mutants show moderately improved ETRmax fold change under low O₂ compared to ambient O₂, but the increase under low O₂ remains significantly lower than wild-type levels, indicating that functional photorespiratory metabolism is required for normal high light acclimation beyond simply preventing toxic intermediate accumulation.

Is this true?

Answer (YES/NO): NO